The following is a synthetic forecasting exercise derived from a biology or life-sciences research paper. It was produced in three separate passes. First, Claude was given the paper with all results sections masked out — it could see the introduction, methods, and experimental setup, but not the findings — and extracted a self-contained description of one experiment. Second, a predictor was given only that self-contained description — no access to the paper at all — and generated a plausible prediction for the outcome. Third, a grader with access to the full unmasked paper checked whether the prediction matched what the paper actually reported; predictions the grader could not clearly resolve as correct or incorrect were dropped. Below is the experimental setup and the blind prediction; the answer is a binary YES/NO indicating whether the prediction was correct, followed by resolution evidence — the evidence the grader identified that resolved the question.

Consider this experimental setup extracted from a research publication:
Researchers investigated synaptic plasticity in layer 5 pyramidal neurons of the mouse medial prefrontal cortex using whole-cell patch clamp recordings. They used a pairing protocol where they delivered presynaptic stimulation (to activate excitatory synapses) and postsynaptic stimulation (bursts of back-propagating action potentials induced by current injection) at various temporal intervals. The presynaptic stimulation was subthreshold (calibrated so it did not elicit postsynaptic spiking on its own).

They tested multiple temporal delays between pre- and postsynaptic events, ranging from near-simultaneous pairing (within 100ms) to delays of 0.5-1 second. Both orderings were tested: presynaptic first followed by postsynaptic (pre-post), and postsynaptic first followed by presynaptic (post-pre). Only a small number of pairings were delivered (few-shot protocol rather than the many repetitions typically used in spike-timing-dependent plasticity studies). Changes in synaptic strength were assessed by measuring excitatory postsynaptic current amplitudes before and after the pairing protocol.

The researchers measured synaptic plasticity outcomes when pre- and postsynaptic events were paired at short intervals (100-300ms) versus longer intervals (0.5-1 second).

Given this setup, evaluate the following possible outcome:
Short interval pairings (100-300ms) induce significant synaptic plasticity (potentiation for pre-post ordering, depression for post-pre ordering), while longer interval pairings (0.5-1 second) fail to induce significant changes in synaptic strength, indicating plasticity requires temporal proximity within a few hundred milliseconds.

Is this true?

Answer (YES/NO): NO